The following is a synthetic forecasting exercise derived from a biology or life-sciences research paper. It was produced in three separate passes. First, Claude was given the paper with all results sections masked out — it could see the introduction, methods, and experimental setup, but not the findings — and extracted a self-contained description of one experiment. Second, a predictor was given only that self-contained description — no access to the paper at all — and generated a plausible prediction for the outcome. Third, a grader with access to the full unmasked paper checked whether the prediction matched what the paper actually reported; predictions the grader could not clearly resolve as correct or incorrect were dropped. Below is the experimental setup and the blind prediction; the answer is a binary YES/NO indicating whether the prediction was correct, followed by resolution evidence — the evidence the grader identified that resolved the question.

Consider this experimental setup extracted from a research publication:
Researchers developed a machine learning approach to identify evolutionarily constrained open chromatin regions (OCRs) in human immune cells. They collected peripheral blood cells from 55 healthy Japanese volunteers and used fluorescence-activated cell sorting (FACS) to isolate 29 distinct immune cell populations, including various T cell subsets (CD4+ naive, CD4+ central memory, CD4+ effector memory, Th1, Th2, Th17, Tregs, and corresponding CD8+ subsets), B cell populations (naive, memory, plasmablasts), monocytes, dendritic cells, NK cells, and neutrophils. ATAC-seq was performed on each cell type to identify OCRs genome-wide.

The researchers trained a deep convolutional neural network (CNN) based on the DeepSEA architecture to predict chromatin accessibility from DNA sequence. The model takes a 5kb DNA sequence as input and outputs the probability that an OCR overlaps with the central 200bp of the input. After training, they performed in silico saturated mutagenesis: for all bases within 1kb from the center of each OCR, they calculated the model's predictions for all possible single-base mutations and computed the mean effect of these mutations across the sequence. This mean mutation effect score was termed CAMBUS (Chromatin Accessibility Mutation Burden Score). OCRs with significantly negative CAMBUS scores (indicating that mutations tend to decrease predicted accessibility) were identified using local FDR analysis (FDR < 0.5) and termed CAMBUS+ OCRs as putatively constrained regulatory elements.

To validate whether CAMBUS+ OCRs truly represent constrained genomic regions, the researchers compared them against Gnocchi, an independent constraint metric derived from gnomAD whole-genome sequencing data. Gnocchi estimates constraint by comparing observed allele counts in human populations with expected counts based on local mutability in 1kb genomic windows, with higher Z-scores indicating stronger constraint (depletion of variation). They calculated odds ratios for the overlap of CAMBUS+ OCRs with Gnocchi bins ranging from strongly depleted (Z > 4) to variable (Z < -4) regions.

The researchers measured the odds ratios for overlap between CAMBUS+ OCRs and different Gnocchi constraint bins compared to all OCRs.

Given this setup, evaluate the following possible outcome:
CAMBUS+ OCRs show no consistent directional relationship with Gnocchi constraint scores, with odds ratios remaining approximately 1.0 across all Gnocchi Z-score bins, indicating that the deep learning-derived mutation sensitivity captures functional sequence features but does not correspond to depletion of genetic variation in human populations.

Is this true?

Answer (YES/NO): NO